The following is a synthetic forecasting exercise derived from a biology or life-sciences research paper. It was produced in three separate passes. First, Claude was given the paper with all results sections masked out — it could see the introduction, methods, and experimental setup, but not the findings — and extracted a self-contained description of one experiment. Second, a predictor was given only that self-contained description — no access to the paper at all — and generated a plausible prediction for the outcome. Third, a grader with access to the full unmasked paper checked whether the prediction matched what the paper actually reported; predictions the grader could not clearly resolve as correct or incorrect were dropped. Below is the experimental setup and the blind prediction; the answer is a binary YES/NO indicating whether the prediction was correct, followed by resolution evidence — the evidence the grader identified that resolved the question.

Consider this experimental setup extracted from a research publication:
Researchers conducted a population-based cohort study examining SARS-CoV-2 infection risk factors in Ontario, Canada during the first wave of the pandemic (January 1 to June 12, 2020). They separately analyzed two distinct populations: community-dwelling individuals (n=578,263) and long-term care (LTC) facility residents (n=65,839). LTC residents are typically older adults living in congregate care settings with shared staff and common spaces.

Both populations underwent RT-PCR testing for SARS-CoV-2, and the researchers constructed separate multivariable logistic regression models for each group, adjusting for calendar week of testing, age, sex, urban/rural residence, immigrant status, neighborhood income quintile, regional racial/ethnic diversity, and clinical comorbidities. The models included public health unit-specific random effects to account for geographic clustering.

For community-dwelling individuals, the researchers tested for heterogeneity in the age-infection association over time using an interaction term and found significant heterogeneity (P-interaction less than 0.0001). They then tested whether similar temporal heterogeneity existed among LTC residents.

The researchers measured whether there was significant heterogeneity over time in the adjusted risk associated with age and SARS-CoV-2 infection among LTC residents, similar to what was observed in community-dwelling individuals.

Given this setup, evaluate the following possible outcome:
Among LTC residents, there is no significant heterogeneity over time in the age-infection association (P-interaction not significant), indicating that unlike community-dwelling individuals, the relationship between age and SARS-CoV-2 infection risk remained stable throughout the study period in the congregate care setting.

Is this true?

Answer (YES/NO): YES